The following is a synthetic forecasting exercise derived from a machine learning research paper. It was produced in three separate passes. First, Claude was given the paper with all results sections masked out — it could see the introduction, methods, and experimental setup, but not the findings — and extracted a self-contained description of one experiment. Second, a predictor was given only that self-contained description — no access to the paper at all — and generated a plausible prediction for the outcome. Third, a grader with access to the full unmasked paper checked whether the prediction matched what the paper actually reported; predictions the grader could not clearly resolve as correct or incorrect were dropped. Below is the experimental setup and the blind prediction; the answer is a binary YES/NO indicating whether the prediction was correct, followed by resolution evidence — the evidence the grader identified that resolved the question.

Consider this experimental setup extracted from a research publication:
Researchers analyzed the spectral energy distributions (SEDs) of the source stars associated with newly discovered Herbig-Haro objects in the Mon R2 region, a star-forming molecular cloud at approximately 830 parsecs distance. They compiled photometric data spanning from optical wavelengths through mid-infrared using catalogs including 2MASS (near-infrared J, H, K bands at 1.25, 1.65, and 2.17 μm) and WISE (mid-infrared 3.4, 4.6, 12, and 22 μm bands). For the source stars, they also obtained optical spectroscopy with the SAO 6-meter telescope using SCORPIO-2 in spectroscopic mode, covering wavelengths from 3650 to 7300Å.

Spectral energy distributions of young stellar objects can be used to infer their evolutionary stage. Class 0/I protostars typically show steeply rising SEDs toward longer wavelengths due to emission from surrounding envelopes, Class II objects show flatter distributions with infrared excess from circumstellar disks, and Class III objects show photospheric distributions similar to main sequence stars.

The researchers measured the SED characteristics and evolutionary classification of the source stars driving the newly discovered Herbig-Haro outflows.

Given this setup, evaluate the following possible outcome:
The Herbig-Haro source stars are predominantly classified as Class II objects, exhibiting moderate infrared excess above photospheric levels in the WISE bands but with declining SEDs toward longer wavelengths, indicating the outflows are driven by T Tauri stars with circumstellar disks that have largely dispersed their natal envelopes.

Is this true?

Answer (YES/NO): NO